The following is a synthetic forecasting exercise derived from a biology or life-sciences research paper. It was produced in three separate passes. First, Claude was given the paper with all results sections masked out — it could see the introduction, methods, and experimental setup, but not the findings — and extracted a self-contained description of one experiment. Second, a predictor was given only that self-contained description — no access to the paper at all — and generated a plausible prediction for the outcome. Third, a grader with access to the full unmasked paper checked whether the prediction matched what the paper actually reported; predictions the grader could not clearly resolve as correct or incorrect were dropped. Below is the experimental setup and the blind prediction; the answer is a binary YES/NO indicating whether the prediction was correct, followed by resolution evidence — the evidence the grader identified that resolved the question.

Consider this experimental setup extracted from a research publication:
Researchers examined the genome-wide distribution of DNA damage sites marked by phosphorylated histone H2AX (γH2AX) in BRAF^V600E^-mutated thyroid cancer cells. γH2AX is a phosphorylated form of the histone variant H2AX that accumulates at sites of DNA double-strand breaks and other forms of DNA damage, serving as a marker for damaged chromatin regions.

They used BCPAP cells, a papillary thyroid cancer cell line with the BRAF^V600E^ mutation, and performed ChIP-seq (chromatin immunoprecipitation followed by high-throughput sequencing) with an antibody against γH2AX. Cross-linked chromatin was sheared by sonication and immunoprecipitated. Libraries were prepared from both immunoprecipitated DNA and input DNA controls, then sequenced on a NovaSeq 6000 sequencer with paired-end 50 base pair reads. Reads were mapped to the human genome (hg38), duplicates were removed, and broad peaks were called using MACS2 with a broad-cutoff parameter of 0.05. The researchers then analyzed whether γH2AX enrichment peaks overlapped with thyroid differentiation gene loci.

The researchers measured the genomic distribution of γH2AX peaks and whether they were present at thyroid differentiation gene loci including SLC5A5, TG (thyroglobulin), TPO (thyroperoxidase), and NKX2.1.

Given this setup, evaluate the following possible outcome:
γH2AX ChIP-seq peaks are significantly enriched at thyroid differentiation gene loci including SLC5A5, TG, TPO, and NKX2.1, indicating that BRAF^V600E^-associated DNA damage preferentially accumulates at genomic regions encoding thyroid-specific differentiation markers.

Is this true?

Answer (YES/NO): NO